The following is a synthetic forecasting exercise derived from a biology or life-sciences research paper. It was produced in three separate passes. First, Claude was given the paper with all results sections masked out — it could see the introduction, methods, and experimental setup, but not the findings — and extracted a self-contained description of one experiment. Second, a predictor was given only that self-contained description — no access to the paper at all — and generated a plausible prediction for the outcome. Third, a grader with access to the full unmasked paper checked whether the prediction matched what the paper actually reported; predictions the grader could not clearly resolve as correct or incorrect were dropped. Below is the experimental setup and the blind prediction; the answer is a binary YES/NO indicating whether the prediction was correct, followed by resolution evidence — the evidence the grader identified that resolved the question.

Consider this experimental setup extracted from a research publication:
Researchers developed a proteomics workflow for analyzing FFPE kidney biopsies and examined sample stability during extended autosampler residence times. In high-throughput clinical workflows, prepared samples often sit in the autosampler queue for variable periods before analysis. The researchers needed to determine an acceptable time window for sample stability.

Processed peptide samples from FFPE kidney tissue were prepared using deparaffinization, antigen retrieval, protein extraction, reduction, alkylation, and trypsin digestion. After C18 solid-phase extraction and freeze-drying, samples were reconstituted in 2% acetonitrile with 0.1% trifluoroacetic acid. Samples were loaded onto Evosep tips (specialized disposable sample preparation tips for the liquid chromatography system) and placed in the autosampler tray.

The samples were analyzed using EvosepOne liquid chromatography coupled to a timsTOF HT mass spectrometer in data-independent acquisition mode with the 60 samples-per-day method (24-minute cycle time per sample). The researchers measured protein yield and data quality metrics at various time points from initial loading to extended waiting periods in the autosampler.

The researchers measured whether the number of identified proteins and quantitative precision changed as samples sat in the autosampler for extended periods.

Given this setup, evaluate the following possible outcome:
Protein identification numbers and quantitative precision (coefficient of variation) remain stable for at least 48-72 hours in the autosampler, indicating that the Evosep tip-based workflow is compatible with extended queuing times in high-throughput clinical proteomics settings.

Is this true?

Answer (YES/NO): NO